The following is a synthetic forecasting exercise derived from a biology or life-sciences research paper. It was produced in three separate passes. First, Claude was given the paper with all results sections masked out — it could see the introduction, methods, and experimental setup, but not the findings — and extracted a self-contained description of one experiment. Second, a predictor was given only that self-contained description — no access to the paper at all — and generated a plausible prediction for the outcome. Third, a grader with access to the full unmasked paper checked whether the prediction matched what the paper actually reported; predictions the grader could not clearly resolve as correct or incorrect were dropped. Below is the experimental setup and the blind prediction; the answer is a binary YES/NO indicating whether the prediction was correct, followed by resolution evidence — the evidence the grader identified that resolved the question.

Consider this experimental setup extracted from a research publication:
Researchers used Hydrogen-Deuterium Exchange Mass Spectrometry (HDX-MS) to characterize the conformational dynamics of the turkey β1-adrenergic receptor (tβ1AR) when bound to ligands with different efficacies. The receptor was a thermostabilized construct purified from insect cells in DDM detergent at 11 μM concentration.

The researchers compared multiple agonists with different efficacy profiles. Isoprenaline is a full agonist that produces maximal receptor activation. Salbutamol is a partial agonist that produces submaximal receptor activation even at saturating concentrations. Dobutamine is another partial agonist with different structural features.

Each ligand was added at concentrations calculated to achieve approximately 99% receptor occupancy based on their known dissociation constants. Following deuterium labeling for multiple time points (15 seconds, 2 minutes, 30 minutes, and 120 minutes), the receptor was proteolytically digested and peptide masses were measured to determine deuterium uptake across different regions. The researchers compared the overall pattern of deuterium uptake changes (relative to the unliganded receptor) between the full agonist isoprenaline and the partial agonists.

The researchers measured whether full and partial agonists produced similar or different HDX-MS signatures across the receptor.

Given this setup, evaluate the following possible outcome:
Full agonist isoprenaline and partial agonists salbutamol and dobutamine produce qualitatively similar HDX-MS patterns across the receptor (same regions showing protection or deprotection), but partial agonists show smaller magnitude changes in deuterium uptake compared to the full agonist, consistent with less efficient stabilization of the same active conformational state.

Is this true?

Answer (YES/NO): NO